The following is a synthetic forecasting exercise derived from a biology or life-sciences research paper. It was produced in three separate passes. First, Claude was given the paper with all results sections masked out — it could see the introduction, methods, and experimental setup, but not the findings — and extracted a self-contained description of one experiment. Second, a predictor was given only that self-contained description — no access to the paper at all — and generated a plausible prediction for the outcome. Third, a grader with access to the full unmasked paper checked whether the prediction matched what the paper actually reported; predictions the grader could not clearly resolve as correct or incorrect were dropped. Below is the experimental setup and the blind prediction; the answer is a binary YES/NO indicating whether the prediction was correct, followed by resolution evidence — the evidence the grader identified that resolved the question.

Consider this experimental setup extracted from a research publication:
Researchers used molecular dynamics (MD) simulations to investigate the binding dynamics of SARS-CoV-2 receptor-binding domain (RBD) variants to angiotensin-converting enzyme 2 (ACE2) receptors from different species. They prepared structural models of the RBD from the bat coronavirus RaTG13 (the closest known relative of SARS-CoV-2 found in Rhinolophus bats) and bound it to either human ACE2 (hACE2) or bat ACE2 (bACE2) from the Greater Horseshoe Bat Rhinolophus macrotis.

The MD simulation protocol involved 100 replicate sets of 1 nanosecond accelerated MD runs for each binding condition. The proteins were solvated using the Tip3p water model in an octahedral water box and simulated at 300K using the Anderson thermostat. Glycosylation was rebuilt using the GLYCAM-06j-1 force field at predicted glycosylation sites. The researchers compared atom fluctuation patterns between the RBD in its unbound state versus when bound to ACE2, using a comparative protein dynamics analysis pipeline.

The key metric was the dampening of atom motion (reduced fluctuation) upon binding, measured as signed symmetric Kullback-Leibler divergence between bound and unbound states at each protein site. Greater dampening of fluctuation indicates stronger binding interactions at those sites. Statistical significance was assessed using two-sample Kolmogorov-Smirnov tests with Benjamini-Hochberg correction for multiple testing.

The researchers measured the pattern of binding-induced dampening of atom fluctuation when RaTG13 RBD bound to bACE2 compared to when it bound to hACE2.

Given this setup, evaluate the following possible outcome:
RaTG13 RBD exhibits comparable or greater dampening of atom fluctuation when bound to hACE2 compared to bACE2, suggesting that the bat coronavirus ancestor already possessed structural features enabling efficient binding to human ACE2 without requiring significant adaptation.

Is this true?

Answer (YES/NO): NO